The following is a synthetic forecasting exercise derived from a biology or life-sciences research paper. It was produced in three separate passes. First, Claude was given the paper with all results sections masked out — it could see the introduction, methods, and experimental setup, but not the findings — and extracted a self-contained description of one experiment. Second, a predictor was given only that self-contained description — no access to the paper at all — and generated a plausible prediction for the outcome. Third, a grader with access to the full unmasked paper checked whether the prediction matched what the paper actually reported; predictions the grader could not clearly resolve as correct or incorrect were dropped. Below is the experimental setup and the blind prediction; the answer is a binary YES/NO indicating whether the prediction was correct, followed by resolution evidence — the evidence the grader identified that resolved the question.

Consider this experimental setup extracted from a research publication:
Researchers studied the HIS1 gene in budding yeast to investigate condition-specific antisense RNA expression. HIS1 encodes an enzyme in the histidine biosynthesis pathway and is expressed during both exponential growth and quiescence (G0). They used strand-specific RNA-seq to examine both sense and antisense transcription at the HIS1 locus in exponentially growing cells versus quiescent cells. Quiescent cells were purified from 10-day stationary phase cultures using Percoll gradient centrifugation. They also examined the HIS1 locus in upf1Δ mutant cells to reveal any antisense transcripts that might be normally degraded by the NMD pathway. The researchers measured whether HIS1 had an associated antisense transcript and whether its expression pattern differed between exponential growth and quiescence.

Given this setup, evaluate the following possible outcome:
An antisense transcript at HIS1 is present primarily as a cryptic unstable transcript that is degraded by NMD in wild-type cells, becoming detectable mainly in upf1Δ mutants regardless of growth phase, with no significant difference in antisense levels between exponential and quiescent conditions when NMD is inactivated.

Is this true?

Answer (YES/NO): NO